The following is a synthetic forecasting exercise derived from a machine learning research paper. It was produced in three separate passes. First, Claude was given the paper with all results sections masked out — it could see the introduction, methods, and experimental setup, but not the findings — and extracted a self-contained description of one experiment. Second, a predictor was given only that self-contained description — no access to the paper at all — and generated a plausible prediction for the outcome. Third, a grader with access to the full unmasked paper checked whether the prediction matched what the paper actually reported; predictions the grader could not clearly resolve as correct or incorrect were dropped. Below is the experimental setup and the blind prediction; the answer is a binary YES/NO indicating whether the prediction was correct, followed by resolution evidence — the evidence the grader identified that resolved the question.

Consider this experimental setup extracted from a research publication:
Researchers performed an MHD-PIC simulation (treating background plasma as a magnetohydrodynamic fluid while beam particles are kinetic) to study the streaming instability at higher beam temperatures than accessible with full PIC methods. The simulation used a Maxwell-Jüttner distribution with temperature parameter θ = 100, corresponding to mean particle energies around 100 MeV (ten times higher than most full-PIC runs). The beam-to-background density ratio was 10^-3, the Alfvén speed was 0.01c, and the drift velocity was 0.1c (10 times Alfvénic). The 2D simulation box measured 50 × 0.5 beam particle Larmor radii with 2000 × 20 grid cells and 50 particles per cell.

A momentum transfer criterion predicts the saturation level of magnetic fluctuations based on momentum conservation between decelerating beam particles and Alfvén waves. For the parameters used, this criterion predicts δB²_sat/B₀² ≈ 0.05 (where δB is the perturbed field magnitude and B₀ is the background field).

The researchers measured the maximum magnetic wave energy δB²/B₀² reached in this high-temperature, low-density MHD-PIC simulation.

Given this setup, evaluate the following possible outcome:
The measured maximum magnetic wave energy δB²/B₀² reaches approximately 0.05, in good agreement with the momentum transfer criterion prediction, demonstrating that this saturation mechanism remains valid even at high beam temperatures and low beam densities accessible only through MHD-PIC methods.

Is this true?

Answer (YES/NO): YES